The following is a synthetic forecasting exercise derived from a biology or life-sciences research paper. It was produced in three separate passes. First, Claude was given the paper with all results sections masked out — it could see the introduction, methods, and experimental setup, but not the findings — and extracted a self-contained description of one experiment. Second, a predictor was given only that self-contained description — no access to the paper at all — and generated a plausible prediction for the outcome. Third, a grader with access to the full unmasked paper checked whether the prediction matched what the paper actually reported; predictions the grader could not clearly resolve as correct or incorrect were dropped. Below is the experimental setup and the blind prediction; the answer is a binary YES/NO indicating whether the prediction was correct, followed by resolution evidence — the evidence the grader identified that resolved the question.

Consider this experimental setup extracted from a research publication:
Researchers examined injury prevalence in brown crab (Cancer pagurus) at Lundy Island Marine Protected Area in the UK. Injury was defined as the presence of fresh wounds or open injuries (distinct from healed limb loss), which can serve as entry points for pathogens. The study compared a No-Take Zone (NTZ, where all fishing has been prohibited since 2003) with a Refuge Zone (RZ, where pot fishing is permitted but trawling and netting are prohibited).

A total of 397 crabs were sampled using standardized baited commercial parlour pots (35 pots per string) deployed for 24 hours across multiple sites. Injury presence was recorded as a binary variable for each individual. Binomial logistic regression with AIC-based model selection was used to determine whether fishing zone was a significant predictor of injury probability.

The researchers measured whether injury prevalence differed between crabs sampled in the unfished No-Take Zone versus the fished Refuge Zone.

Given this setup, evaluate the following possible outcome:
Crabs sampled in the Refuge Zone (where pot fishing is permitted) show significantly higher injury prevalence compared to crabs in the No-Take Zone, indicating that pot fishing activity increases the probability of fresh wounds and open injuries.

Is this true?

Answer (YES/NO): NO